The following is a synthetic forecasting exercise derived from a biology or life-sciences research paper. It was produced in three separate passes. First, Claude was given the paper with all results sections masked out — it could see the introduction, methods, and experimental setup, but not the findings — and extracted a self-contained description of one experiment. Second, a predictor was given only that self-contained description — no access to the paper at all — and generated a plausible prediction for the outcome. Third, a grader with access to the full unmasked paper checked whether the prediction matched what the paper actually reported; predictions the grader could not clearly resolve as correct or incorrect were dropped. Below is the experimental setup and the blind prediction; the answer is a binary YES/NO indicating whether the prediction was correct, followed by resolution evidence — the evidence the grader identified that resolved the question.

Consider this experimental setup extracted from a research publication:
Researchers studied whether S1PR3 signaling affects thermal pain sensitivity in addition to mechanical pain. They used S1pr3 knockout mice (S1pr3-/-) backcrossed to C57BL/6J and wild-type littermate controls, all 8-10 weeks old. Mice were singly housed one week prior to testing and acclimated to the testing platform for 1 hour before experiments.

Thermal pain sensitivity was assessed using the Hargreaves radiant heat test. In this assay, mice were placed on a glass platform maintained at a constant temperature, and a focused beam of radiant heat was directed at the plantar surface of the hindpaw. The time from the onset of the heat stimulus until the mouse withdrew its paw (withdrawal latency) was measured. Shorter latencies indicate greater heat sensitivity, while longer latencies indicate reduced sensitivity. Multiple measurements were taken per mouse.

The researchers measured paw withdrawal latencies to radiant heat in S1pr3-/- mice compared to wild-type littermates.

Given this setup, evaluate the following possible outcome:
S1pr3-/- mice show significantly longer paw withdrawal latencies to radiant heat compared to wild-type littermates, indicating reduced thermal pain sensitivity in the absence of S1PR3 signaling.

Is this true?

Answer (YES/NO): NO